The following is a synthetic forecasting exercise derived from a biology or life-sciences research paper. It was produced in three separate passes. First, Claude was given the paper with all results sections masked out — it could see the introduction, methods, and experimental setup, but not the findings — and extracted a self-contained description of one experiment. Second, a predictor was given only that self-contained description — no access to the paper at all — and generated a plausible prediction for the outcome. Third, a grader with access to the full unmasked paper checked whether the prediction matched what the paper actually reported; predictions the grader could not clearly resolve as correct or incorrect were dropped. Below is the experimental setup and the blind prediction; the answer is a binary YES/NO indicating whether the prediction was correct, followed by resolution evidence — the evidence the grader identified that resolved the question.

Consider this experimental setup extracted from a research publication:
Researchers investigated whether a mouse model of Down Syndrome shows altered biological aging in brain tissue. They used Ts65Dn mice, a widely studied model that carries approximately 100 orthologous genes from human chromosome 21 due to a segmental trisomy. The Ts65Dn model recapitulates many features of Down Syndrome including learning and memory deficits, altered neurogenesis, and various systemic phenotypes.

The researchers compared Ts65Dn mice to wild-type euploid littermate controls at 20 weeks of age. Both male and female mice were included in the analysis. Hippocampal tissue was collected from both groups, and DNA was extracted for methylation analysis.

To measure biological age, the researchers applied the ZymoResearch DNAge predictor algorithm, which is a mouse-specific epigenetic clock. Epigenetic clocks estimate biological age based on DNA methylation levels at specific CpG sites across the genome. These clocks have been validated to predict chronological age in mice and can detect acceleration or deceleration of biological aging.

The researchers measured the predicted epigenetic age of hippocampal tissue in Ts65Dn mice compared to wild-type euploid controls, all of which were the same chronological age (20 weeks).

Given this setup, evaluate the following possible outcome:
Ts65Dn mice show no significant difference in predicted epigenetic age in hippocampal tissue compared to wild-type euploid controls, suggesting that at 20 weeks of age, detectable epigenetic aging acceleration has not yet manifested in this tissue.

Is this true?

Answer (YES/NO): NO